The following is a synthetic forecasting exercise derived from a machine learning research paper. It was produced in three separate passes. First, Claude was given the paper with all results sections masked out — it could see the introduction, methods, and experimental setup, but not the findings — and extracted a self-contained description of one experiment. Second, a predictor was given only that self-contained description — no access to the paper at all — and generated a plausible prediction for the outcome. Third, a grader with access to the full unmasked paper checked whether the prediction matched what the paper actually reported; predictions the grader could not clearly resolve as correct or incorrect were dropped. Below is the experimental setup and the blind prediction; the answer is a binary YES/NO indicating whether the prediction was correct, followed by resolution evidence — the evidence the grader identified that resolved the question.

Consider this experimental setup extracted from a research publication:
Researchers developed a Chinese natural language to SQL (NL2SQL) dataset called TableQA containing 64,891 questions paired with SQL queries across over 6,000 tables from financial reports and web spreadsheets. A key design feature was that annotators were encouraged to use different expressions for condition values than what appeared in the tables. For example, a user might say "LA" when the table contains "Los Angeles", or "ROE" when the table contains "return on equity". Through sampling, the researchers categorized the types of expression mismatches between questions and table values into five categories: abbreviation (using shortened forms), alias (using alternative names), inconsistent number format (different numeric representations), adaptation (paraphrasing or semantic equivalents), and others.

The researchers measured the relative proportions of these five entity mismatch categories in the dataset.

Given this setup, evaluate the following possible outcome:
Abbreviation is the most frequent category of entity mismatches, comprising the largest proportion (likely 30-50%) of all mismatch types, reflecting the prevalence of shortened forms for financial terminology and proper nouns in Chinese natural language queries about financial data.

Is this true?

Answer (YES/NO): NO